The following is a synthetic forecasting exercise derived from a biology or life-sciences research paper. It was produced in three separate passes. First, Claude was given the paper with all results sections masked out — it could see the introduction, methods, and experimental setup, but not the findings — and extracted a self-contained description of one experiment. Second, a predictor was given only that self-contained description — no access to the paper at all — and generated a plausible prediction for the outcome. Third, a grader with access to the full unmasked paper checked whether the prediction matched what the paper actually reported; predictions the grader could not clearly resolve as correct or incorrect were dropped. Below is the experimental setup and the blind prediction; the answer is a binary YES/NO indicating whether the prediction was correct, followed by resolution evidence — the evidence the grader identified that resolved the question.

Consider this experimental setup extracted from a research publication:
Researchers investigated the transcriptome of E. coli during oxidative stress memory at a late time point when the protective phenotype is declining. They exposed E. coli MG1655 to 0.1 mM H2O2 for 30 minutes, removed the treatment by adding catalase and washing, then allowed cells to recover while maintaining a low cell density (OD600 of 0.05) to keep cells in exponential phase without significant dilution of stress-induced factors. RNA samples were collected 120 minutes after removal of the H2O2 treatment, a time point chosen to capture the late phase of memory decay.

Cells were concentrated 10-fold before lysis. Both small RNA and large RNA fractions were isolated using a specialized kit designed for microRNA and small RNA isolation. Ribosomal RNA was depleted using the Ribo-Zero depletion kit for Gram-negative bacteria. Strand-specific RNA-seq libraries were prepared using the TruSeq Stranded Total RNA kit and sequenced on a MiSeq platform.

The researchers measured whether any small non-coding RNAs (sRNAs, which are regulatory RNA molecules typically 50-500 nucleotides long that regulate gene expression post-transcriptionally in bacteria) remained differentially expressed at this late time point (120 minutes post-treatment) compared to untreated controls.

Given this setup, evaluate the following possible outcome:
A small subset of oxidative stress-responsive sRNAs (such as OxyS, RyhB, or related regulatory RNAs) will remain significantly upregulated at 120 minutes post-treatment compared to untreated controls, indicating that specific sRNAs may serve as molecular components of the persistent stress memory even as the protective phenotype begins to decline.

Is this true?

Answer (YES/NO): NO